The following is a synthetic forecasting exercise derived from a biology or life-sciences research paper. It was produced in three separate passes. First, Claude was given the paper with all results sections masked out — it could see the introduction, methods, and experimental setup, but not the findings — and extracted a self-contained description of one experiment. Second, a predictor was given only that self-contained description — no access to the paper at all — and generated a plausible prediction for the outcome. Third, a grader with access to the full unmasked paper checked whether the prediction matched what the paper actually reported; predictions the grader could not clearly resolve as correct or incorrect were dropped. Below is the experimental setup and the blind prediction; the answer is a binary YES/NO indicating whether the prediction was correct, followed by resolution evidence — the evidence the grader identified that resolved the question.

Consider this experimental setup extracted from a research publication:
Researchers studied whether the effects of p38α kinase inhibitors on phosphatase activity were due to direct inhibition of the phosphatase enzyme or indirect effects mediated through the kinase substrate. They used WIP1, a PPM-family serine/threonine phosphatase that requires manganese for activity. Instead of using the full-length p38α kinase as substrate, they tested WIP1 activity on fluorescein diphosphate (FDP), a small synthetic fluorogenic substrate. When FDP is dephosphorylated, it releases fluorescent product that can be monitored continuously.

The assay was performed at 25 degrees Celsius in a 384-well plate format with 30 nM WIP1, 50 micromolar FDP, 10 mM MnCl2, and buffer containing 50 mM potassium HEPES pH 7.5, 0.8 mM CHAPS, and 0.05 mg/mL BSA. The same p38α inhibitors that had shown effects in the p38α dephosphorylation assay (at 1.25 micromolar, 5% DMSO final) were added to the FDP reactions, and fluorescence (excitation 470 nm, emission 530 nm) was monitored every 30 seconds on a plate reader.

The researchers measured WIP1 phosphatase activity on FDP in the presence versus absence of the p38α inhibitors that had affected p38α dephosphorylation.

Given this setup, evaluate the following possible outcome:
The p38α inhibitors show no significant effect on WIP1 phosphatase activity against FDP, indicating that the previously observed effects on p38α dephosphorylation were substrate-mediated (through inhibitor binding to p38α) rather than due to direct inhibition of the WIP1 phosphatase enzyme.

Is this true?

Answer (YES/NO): YES